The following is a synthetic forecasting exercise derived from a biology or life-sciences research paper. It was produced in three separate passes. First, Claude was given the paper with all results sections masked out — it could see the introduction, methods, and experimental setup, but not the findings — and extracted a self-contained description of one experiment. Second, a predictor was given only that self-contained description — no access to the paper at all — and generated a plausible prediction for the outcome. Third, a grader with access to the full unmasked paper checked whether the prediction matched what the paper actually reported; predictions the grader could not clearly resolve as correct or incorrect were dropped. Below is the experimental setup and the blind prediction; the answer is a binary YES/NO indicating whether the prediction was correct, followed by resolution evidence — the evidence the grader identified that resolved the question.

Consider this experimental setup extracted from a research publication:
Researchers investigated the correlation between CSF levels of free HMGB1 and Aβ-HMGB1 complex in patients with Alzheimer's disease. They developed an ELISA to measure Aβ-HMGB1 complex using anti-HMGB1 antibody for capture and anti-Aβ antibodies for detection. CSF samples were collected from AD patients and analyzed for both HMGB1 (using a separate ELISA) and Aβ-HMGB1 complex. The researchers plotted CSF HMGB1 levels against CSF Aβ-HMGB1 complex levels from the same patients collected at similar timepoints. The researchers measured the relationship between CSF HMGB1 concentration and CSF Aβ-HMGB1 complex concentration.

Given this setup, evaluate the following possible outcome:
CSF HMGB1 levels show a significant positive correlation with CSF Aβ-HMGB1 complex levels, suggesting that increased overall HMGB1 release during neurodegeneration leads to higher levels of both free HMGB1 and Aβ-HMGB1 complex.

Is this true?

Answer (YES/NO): NO